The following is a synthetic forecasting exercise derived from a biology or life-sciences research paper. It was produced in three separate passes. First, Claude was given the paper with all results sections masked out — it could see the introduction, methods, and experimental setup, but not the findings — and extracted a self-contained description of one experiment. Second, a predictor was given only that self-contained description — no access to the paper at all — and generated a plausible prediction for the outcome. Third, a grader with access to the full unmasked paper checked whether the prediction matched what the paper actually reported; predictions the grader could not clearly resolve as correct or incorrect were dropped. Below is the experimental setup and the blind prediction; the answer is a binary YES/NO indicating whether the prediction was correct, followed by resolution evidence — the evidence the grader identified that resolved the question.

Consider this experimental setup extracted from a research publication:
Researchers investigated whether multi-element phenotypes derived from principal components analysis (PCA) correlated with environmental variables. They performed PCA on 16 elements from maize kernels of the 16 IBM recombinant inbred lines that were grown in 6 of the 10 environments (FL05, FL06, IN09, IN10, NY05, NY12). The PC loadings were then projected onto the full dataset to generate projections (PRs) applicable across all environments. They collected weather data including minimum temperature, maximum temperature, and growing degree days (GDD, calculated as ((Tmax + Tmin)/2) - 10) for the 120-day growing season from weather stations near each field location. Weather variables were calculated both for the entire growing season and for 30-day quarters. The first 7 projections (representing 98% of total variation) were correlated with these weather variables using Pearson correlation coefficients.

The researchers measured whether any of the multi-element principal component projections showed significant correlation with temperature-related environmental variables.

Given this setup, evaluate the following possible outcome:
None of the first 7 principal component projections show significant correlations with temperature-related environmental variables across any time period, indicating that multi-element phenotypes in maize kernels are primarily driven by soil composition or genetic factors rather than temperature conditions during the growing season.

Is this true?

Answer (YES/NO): NO